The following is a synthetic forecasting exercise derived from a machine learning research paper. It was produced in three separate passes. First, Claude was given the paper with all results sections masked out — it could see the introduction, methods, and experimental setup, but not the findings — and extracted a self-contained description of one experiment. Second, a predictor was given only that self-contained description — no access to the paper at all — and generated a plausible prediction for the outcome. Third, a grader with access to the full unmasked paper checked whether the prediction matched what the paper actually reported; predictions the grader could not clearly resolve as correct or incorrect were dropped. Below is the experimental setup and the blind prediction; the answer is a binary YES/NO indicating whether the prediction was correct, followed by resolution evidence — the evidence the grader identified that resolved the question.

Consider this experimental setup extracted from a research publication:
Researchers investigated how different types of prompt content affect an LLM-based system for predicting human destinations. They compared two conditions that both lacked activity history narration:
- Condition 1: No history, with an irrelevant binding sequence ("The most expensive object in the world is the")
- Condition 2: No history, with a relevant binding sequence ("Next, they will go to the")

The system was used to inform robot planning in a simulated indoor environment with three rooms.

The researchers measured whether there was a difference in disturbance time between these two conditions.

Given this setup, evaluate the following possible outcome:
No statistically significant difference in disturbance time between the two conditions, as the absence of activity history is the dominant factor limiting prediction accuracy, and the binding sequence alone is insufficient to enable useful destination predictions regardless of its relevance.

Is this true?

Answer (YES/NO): YES